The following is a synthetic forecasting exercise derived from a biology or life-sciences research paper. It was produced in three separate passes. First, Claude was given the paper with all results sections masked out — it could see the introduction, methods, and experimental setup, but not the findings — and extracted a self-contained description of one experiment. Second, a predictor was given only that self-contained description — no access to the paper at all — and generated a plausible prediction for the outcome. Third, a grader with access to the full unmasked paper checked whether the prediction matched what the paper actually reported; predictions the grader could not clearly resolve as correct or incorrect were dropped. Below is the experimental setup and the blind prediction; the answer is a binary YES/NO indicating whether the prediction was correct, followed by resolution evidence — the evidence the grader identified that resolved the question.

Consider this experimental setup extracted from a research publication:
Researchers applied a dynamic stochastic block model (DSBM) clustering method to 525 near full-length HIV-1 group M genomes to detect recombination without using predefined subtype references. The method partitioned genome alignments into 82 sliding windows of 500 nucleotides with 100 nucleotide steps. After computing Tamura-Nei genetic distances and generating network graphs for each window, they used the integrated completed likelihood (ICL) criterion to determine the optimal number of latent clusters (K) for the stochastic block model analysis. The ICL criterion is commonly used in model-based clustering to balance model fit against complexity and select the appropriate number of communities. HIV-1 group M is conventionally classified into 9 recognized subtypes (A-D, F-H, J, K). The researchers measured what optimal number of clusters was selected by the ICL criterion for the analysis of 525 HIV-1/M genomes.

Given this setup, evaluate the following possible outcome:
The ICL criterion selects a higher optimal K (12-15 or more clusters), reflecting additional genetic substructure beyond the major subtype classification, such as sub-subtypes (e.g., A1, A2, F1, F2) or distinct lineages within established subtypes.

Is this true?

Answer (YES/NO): YES